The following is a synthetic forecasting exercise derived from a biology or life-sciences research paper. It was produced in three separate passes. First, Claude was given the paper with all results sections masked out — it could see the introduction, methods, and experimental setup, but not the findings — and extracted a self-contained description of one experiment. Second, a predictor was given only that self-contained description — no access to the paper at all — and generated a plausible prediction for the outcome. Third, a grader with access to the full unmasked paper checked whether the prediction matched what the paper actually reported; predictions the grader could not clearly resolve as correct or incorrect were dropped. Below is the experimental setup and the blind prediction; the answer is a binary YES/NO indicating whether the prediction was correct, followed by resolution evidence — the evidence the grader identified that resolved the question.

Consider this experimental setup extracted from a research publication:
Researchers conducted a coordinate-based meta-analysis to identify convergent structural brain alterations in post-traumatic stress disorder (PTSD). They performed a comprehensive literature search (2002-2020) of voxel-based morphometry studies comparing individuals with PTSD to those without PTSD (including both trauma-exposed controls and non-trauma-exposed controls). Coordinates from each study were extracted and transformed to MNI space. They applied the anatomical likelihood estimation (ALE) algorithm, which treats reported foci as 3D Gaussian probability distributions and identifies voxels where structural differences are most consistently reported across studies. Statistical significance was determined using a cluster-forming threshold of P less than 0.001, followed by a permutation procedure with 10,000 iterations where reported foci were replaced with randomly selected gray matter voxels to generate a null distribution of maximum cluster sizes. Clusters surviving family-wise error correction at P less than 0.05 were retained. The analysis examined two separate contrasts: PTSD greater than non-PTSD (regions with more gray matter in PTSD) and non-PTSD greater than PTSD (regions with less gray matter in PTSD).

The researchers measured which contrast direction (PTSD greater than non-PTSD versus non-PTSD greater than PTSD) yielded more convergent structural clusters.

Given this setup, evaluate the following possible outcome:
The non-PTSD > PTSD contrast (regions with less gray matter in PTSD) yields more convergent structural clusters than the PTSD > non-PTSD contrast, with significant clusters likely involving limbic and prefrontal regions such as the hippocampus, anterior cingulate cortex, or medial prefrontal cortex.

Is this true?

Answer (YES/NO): YES